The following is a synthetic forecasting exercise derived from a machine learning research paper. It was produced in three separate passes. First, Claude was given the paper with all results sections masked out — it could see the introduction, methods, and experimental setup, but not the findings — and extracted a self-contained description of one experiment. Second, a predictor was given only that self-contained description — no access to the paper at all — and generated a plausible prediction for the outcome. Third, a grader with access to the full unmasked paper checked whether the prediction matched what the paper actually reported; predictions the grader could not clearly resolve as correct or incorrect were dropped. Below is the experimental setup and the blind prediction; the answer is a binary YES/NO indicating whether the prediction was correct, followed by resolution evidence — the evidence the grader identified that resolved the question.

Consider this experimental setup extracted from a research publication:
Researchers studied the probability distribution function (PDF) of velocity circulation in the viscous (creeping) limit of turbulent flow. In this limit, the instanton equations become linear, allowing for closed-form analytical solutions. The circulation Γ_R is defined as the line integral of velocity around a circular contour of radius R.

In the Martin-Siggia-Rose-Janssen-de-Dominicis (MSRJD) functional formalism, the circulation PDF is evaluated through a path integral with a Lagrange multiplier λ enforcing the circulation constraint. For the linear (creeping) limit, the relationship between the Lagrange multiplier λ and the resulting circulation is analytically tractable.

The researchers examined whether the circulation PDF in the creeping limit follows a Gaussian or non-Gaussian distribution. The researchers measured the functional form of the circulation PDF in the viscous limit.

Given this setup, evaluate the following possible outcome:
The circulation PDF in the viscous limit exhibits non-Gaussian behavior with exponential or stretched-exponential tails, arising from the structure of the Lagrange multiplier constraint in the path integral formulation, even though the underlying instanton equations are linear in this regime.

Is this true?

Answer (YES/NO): NO